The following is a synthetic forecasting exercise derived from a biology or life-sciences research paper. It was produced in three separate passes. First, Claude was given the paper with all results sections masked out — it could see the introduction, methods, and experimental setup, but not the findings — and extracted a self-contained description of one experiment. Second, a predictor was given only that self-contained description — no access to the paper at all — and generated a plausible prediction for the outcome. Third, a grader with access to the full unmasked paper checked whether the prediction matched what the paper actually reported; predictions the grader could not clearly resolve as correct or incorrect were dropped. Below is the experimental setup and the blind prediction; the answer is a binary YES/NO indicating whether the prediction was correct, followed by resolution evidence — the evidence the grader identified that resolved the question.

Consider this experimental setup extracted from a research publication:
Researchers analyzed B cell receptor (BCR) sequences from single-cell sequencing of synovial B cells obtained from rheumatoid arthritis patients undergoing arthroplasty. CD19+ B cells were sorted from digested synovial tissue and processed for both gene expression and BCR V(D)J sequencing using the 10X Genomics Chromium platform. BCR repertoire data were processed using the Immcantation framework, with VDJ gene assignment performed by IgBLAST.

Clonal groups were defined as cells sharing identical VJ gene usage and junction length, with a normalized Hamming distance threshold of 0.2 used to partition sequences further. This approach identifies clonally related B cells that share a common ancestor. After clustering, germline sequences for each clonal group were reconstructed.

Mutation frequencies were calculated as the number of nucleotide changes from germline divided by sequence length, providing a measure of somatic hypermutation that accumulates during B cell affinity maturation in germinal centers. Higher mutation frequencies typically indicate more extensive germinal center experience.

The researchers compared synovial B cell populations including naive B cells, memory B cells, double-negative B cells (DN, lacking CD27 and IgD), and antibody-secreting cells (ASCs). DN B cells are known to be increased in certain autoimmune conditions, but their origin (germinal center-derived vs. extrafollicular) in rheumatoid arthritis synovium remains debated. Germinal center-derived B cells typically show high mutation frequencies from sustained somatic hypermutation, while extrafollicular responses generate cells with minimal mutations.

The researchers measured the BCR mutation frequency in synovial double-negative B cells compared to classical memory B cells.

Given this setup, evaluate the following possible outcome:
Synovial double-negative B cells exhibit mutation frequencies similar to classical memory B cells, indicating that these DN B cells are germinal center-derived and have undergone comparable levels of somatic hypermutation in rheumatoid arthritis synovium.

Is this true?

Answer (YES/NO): NO